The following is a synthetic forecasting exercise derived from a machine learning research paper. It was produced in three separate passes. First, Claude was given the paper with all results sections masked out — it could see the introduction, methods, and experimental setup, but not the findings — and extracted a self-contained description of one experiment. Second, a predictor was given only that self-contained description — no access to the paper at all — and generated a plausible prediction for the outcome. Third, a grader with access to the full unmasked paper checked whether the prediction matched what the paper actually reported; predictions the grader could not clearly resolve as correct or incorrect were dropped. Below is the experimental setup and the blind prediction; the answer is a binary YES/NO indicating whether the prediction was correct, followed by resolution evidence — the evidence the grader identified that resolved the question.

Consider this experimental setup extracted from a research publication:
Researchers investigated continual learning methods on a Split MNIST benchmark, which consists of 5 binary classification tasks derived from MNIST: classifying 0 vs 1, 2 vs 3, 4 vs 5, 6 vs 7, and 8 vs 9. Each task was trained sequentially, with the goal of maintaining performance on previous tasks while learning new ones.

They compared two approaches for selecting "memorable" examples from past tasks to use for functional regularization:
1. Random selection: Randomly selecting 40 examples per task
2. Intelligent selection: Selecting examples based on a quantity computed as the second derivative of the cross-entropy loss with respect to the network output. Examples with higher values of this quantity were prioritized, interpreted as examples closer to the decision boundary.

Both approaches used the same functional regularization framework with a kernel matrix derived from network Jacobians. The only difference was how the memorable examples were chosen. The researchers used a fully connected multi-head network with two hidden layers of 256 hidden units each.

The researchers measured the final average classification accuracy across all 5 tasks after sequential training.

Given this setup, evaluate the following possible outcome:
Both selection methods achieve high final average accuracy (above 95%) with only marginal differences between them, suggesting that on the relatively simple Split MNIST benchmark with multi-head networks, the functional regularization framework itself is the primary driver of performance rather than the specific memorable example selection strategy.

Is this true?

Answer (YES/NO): YES